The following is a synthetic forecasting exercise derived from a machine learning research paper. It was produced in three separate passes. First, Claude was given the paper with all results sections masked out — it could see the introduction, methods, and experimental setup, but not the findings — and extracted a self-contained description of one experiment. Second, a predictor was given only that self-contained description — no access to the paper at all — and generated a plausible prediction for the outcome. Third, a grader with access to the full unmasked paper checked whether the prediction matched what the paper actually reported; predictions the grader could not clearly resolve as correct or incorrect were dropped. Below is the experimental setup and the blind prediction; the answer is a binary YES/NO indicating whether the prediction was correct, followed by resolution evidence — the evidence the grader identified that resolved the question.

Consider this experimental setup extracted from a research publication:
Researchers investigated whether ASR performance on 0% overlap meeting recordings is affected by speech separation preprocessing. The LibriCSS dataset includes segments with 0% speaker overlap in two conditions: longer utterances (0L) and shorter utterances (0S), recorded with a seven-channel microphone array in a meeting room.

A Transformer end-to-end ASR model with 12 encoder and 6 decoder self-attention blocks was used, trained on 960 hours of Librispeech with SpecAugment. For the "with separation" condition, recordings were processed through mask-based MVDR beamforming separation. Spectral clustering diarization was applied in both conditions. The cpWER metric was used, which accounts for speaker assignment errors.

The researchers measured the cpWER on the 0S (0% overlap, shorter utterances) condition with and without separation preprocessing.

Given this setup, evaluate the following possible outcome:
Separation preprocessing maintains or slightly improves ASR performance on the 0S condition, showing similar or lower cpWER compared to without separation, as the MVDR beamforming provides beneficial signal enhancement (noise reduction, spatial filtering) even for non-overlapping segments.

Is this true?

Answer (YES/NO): YES